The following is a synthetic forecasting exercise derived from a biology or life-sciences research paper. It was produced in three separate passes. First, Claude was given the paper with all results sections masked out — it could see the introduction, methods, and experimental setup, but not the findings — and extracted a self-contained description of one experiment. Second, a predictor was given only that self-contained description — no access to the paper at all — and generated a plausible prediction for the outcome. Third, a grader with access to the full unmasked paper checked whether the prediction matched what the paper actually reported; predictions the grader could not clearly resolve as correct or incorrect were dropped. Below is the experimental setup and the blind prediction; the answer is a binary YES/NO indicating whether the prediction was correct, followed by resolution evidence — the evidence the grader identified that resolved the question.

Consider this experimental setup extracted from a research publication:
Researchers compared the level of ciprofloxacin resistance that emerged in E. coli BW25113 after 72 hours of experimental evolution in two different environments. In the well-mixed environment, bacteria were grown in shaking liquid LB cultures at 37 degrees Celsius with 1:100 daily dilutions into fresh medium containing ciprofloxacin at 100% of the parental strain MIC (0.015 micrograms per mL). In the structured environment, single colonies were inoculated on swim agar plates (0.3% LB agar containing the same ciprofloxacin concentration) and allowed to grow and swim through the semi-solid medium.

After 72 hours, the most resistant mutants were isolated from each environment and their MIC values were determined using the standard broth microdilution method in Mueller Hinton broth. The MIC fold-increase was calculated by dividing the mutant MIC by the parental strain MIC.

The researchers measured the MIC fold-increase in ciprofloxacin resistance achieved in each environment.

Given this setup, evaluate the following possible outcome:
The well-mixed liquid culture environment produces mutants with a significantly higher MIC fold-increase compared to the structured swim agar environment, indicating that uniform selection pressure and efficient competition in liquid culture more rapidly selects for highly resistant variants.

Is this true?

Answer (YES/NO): YES